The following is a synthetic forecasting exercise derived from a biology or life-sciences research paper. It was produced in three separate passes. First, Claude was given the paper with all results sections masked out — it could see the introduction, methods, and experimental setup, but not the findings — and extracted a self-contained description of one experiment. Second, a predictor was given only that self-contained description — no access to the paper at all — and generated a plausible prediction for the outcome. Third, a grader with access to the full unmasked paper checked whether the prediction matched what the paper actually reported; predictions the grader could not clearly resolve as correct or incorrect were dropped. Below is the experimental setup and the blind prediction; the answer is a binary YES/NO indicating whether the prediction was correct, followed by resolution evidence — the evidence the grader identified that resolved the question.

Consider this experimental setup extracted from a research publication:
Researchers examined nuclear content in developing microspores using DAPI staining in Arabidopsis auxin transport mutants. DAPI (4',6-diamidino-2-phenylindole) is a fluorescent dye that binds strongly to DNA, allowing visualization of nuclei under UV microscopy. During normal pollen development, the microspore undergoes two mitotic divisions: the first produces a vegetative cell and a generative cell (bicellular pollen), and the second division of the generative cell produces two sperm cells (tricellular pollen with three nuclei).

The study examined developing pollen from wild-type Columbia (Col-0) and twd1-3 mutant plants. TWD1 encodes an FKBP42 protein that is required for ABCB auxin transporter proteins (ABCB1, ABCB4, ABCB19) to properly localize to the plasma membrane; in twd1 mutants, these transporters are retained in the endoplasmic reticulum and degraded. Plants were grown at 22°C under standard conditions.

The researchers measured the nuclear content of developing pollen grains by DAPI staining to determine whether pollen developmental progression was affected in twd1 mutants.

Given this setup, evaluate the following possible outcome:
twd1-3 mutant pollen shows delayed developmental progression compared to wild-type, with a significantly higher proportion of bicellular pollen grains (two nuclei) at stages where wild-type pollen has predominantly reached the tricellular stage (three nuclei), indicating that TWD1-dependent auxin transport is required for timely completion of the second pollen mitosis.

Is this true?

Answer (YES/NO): NO